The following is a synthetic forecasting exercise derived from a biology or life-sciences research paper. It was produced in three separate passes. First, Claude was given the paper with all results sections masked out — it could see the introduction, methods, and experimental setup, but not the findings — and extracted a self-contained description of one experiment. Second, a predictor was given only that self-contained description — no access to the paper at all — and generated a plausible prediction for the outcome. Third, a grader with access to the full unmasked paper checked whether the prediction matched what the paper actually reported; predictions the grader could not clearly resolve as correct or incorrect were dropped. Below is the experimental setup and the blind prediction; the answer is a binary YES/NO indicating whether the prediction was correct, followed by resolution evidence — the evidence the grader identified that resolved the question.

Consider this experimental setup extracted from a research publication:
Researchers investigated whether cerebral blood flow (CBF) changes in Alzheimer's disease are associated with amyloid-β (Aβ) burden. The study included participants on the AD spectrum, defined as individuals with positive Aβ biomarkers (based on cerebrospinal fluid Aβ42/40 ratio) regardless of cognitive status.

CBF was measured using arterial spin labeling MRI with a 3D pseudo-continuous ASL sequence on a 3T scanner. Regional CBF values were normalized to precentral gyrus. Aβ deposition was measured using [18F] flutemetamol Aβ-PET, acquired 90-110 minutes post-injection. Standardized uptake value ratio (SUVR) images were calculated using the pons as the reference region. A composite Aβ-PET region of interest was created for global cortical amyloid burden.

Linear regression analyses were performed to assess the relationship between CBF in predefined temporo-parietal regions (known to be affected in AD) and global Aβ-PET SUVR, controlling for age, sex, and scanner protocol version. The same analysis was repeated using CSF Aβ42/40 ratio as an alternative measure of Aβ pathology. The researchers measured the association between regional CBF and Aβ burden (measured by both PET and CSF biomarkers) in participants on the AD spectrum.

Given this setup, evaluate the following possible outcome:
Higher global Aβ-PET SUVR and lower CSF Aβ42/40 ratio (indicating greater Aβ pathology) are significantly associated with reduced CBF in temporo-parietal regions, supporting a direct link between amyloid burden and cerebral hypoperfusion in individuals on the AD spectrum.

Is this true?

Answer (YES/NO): NO